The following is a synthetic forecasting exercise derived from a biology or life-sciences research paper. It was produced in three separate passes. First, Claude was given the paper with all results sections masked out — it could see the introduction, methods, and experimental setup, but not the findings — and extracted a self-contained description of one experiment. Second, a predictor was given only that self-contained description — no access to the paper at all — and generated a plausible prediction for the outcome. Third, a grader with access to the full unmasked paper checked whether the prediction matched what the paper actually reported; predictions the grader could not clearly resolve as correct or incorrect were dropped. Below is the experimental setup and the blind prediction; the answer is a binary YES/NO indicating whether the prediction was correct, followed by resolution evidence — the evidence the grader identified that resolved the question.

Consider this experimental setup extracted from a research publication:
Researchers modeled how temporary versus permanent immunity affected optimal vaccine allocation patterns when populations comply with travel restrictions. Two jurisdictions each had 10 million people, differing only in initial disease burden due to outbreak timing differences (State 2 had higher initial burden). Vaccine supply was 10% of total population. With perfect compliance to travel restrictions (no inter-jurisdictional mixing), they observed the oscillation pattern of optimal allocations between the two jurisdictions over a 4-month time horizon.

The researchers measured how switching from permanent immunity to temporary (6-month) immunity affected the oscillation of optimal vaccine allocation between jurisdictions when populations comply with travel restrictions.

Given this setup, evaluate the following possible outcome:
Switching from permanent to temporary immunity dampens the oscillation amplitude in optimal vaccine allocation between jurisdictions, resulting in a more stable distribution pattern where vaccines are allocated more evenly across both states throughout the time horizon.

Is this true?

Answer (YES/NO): NO